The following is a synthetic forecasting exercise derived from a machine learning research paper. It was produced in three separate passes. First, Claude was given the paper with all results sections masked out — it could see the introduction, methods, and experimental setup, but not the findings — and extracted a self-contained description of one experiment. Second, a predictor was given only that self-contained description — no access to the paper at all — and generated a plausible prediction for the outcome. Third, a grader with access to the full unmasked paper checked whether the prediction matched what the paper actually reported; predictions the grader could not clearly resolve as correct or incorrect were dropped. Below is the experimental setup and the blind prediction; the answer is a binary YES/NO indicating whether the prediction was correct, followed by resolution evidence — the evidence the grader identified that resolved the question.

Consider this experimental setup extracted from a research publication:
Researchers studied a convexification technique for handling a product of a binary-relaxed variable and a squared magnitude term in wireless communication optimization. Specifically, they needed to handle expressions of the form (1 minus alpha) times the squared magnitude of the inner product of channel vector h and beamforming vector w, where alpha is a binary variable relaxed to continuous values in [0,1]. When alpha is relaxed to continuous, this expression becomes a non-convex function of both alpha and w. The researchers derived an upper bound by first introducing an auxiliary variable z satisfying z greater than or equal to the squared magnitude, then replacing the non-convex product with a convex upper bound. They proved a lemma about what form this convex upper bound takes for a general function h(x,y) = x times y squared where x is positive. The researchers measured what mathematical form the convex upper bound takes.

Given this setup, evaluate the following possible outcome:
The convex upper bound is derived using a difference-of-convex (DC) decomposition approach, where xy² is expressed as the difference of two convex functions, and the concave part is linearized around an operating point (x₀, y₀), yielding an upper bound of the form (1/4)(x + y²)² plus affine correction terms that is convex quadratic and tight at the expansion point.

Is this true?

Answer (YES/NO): NO